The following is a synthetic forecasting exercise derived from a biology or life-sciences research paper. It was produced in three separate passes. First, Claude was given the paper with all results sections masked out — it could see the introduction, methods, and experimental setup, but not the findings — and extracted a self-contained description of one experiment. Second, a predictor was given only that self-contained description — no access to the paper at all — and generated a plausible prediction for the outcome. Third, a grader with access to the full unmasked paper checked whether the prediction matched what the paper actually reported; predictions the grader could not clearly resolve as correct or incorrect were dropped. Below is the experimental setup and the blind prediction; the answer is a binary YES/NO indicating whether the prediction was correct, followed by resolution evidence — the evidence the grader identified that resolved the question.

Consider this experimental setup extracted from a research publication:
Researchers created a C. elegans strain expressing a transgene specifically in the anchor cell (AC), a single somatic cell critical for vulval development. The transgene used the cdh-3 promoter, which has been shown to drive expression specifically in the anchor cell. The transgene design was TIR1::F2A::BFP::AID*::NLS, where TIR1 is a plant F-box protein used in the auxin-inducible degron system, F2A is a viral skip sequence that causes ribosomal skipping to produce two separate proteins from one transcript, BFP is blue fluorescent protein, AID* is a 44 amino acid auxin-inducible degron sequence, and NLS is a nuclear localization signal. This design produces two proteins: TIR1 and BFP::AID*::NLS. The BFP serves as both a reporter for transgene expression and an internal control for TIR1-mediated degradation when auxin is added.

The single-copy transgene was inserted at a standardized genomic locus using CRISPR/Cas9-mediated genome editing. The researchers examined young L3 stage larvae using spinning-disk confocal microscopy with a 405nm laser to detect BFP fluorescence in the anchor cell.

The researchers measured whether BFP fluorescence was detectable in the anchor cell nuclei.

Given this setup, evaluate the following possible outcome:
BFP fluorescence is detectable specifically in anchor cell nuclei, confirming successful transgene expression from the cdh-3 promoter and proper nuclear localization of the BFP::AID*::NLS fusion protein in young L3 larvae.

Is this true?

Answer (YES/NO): NO